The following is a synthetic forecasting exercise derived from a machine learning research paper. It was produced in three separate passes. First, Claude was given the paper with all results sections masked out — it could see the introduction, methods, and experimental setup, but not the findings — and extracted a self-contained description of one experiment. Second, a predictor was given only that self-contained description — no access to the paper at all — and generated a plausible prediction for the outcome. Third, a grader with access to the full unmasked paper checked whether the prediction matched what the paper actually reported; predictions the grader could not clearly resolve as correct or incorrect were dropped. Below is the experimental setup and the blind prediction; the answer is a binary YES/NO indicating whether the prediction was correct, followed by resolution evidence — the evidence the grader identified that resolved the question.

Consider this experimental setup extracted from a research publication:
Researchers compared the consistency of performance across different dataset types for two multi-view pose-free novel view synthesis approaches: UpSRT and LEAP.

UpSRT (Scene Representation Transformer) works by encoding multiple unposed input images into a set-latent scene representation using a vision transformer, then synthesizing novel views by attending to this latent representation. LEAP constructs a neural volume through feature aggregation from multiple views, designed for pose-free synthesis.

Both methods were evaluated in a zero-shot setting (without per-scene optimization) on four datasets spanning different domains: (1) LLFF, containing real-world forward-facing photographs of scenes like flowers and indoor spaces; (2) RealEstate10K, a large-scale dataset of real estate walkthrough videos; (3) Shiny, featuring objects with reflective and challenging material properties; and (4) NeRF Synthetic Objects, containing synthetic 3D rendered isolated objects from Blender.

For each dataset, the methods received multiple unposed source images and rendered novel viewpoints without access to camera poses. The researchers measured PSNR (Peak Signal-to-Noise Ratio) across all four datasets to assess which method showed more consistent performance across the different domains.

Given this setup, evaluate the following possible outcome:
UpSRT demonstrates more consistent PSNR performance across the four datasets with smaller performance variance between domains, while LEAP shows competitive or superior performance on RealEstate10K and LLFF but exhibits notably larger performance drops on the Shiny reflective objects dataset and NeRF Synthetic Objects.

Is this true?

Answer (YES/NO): NO